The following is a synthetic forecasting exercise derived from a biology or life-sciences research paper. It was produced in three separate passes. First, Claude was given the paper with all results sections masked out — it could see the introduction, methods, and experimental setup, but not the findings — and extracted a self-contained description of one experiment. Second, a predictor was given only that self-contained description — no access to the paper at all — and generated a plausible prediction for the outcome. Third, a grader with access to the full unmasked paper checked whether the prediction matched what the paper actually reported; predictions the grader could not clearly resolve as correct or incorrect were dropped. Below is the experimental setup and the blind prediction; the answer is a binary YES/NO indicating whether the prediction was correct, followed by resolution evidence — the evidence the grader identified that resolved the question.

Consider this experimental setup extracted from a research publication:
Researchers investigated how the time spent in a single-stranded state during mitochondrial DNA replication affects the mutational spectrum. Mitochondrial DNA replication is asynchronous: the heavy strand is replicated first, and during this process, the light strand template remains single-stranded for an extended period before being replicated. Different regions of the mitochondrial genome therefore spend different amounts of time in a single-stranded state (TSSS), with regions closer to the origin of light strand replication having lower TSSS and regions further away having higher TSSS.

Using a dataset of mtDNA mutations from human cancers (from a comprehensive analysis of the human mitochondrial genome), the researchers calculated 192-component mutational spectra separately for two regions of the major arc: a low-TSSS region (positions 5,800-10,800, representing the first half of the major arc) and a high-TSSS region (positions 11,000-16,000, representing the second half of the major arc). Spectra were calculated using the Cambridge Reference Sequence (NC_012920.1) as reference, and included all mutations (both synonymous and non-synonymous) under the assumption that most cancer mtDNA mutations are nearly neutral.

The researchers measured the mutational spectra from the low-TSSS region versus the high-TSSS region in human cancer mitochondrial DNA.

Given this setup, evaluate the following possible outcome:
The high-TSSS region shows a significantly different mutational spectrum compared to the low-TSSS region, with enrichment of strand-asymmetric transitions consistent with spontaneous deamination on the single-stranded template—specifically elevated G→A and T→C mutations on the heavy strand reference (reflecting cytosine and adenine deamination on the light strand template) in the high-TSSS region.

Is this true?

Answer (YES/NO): NO